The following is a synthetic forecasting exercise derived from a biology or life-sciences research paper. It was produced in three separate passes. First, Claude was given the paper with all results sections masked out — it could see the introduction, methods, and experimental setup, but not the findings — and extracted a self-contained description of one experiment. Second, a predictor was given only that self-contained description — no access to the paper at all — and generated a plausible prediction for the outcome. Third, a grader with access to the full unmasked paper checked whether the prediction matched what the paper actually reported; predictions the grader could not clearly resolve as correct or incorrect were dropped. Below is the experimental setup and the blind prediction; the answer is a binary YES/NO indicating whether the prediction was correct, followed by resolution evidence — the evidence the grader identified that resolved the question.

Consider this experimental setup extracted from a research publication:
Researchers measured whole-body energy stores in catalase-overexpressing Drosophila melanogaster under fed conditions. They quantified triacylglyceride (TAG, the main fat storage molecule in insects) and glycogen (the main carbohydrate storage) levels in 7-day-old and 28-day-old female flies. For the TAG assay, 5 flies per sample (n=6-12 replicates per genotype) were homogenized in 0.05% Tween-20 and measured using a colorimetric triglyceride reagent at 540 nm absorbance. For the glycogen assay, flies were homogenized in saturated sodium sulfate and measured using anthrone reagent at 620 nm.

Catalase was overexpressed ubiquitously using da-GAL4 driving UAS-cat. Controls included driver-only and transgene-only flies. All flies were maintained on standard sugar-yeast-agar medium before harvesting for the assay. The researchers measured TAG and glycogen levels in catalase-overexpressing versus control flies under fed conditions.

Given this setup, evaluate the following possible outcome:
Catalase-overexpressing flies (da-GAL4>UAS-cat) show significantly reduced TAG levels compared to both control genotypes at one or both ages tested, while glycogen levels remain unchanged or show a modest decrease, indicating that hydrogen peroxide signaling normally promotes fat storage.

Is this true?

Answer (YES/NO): NO